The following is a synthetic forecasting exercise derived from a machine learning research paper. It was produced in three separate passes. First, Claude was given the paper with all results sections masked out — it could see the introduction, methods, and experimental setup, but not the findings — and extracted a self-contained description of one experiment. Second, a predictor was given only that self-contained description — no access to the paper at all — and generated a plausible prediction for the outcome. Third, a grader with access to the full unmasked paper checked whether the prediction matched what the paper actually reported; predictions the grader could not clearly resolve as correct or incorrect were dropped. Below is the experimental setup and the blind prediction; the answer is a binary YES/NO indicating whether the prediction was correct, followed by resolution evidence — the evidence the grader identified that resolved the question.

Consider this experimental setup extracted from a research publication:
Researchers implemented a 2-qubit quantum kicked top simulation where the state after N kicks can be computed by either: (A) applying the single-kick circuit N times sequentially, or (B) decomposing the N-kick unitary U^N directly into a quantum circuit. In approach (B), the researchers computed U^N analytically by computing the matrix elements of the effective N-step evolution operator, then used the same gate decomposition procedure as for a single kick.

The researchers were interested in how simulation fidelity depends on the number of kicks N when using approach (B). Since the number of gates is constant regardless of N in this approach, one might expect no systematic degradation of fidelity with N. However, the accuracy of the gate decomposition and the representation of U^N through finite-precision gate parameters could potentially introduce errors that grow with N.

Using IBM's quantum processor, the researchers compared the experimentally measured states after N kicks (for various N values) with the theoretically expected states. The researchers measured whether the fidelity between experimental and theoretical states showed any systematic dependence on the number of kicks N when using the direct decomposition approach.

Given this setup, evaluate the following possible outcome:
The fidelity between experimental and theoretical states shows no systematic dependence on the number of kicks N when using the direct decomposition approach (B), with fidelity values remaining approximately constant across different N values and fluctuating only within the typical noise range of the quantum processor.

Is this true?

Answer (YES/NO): YES